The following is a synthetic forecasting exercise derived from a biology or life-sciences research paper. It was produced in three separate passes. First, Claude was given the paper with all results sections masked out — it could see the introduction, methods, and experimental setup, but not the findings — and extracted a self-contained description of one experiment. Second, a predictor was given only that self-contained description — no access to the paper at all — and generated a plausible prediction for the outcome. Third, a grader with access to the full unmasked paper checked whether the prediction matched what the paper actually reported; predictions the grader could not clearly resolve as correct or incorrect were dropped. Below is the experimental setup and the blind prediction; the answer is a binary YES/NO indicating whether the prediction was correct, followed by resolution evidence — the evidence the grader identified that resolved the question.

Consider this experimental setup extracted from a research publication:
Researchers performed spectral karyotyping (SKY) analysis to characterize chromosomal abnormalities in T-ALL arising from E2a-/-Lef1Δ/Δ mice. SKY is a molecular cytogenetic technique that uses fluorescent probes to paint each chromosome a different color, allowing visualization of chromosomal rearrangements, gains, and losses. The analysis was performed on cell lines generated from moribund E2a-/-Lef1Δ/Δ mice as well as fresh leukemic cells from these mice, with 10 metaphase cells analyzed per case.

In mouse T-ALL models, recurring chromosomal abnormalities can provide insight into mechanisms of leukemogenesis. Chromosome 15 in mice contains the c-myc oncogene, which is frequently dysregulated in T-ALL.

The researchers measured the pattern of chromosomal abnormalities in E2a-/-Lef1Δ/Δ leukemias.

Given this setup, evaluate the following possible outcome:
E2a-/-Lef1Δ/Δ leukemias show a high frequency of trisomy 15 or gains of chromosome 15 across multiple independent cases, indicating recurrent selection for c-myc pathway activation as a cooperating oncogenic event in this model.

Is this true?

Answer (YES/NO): YES